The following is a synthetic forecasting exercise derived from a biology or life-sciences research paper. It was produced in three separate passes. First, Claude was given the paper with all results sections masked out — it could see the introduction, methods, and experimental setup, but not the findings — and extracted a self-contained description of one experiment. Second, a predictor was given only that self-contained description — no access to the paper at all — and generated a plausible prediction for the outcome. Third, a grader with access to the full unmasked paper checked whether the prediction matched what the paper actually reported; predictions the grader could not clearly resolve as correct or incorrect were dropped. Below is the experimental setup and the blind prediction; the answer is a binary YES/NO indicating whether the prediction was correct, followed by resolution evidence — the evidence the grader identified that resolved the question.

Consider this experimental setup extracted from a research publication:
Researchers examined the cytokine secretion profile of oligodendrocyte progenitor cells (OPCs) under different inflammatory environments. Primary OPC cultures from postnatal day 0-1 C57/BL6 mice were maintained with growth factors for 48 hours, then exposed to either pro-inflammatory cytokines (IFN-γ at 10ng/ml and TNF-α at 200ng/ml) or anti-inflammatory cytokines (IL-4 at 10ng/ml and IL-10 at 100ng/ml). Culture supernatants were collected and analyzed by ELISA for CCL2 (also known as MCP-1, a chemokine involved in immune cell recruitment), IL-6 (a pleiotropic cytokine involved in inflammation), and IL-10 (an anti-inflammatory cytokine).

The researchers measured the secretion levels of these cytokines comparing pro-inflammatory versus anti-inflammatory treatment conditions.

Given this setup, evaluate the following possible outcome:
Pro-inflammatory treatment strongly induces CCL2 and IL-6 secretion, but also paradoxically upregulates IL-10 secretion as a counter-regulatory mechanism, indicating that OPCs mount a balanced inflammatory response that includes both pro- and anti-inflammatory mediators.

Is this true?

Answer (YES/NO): NO